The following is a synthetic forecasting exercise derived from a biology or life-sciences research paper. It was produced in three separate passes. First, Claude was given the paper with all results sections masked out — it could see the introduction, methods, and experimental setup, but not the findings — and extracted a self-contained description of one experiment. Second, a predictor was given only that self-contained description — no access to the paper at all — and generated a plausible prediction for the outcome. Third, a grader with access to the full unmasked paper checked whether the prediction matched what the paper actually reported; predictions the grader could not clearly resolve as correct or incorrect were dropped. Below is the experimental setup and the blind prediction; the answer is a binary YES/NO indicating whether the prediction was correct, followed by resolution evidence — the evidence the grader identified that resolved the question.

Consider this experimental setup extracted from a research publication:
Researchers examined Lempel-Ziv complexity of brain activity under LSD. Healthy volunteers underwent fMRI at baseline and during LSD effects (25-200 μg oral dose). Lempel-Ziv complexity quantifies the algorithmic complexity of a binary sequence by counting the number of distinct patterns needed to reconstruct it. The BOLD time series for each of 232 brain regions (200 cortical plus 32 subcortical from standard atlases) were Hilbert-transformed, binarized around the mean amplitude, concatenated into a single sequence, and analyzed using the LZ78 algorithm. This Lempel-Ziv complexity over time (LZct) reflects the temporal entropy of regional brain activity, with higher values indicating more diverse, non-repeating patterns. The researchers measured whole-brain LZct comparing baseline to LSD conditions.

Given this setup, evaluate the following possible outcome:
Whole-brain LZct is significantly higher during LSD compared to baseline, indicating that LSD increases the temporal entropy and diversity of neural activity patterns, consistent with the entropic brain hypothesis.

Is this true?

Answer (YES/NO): NO